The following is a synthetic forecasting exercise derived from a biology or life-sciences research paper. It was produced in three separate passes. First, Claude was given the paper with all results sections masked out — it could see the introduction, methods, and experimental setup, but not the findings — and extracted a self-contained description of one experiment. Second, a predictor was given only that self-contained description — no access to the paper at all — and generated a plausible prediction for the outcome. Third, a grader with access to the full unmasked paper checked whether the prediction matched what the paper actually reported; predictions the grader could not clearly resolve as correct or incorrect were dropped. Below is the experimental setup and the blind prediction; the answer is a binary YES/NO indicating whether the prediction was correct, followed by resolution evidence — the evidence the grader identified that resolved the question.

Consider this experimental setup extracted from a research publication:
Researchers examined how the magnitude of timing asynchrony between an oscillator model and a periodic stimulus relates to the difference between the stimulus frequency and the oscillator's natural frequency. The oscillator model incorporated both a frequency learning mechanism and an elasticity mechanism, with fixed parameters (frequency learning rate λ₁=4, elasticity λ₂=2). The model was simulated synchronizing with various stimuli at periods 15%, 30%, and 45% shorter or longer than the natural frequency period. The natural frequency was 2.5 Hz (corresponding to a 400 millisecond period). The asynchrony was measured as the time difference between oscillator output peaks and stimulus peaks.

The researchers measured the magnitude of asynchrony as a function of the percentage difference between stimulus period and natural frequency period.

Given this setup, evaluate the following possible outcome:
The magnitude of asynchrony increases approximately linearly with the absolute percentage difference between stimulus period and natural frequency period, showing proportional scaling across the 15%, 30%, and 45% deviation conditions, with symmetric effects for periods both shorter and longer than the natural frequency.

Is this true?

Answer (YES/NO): NO